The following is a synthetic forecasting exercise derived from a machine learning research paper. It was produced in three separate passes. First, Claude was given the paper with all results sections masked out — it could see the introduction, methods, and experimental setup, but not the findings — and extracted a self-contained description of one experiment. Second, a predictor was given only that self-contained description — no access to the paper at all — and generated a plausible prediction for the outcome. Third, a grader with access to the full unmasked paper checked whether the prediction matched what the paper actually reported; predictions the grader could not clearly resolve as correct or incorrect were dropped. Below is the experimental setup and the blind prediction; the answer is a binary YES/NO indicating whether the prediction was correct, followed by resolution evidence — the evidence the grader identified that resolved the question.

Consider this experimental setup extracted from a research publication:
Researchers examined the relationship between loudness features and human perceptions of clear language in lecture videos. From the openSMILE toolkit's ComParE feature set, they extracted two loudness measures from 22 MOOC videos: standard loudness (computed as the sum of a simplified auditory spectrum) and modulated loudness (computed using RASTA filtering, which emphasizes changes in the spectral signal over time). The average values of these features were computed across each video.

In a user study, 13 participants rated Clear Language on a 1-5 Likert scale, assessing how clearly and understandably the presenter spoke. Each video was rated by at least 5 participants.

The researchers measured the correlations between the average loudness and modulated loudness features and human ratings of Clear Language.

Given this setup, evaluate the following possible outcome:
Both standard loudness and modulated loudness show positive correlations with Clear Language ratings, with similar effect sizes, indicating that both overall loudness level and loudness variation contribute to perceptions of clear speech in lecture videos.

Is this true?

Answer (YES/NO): NO